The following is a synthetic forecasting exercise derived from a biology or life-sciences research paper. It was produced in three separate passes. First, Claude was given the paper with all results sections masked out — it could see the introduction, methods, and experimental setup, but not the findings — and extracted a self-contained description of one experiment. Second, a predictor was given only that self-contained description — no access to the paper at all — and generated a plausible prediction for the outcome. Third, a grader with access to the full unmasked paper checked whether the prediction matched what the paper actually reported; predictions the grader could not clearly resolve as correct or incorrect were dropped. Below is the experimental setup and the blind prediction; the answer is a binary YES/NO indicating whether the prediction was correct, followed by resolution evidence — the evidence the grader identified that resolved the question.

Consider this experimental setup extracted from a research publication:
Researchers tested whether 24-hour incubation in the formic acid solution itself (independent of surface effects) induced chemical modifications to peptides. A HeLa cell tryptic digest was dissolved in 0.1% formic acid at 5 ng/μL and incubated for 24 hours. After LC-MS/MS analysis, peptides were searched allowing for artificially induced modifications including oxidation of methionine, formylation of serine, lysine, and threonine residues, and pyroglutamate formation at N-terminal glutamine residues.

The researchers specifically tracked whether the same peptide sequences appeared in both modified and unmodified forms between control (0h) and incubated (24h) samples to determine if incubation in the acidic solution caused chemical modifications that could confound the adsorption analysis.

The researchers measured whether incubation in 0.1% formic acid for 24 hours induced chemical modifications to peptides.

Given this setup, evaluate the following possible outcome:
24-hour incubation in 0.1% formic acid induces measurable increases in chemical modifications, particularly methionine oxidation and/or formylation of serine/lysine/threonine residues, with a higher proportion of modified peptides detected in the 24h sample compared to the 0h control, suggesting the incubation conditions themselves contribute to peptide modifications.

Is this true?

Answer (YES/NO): YES